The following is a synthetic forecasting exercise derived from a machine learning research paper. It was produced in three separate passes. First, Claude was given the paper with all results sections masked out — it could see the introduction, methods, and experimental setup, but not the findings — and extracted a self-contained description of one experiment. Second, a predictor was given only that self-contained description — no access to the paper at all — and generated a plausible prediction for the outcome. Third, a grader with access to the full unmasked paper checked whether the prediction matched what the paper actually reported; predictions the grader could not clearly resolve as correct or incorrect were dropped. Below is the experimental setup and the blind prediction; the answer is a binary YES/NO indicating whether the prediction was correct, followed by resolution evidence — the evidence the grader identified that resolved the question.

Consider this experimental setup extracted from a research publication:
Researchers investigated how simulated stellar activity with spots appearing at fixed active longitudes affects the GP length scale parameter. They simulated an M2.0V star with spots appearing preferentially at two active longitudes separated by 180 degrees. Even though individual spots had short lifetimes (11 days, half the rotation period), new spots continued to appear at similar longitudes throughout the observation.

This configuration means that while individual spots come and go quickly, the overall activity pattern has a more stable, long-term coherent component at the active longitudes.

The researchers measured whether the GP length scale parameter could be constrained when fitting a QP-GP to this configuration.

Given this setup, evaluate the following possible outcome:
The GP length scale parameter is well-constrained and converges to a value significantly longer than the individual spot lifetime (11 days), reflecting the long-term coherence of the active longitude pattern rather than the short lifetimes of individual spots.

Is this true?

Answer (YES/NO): NO